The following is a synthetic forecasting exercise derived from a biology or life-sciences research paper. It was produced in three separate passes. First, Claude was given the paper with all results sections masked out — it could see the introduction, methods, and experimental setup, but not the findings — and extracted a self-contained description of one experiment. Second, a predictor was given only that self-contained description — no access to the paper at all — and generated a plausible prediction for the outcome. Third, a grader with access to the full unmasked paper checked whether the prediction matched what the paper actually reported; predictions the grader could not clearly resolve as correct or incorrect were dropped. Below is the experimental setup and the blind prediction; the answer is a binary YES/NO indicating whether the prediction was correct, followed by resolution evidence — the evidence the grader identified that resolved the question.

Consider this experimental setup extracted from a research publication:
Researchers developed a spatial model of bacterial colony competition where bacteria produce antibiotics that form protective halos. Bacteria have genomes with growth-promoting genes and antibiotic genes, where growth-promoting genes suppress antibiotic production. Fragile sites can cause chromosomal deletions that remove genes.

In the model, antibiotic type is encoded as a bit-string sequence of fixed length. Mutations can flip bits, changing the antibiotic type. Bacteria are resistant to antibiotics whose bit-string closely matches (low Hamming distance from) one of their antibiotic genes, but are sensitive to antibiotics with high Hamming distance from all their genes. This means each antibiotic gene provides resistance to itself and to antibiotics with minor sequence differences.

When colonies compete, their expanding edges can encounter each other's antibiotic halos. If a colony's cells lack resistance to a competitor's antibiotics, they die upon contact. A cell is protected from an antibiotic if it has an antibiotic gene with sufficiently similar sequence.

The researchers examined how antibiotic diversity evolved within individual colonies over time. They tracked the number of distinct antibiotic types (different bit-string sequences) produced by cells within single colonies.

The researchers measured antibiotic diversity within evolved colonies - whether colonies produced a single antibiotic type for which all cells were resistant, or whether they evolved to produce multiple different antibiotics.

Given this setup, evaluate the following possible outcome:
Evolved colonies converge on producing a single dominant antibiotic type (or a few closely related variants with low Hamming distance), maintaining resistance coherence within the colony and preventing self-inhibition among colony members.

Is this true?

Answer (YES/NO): NO